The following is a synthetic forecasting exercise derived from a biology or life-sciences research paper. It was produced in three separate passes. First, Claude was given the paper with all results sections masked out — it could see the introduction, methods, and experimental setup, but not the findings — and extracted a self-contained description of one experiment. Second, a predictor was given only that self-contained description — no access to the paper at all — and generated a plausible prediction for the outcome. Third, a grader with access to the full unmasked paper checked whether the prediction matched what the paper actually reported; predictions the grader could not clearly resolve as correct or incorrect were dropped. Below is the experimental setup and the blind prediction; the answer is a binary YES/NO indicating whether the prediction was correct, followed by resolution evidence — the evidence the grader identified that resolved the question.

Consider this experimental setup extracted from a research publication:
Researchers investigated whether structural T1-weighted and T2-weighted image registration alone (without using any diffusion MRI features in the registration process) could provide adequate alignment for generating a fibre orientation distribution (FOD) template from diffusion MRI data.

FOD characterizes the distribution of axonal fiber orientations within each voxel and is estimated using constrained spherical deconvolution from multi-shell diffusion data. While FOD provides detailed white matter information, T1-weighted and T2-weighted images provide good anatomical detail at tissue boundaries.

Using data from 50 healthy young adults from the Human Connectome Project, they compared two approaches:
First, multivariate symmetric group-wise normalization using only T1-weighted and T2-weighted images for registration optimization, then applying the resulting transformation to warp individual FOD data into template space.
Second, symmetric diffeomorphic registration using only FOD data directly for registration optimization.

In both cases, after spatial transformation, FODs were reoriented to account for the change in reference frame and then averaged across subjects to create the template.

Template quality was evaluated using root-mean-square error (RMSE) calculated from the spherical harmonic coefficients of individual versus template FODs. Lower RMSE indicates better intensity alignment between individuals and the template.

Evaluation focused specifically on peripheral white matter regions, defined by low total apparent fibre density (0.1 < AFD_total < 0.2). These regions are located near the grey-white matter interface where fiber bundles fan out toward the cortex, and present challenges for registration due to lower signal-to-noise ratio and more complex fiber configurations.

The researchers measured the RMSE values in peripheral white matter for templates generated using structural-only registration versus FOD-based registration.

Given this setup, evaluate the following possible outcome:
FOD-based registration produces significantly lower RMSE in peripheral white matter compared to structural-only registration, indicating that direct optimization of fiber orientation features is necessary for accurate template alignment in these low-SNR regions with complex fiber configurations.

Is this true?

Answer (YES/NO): NO